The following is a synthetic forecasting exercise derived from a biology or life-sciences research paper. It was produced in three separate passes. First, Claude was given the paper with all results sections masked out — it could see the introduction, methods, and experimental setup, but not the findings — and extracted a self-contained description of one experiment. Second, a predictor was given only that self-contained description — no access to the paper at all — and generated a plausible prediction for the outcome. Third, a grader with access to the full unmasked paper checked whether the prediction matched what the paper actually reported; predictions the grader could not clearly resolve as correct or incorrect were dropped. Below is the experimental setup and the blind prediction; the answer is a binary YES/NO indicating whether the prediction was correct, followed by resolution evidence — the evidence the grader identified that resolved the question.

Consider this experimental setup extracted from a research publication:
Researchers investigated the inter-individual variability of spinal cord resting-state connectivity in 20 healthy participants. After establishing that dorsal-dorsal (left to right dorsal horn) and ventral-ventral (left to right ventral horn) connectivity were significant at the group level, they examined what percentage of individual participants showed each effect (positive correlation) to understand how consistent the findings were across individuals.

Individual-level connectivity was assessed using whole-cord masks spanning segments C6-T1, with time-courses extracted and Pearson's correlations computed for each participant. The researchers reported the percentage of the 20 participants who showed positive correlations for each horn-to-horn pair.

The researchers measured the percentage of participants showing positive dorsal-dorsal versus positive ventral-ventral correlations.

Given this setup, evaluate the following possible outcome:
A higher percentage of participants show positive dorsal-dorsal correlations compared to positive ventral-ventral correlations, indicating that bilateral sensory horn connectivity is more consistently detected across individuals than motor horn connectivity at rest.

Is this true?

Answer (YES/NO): NO